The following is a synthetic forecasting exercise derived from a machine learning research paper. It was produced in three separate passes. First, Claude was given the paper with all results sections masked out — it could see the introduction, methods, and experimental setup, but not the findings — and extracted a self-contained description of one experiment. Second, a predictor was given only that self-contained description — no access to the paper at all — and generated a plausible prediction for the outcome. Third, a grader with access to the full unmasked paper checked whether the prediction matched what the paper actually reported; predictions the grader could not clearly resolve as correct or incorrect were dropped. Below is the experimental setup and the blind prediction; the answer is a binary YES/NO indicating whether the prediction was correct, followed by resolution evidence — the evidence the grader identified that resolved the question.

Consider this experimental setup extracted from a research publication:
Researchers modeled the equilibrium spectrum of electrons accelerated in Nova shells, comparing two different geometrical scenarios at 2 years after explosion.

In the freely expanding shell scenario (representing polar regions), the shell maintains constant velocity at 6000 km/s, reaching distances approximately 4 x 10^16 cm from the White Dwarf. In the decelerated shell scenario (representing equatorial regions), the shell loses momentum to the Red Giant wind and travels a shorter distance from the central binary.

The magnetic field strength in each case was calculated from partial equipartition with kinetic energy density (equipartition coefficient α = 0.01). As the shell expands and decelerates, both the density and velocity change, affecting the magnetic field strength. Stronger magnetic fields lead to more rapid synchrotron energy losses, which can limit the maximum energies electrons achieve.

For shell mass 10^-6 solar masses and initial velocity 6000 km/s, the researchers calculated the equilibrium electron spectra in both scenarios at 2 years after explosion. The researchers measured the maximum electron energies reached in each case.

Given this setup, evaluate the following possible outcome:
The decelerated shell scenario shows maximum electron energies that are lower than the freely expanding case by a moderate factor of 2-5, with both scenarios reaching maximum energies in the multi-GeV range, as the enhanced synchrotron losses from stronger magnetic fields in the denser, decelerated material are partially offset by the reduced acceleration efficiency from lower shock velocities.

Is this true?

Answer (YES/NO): NO